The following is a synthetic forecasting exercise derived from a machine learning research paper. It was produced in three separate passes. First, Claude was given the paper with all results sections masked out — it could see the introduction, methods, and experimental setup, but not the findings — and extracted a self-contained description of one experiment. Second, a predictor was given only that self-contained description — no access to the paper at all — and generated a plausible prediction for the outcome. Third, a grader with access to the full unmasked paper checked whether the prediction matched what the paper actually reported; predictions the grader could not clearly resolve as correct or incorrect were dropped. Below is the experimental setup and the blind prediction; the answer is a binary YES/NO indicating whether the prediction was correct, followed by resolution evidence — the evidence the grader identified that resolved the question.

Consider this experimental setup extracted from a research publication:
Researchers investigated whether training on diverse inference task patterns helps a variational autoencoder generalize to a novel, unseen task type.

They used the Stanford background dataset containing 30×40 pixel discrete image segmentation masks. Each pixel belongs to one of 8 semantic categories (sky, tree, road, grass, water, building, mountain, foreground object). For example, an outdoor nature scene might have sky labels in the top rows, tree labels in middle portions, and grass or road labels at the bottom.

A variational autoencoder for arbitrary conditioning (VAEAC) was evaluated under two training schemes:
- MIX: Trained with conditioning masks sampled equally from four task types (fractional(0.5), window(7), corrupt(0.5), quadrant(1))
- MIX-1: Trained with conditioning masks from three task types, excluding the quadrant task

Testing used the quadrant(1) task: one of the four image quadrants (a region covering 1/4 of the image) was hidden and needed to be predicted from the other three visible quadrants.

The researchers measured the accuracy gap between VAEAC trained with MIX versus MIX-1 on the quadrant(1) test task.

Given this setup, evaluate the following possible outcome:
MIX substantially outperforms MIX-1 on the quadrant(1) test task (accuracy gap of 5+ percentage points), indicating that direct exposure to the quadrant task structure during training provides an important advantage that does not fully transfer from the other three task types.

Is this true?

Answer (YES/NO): YES